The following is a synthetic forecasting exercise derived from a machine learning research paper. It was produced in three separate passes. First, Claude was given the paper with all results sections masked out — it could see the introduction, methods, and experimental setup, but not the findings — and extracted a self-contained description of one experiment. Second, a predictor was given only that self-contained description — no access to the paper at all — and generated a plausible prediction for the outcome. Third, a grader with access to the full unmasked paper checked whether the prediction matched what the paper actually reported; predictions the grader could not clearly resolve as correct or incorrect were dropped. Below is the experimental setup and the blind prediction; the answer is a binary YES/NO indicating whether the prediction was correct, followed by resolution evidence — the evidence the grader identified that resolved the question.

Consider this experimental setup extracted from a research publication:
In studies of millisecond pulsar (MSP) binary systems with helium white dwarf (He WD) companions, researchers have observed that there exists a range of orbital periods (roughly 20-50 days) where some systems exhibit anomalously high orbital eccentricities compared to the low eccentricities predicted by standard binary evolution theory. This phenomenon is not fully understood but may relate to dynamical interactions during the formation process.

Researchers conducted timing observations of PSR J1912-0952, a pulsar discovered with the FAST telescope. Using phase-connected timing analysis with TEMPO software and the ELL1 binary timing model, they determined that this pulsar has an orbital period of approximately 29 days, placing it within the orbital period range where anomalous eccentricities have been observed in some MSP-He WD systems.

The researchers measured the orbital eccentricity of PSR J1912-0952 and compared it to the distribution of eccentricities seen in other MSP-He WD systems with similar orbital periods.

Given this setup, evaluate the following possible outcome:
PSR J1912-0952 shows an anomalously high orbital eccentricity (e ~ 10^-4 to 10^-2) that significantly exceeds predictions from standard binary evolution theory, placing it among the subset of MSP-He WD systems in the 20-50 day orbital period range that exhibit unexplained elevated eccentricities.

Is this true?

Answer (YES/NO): NO